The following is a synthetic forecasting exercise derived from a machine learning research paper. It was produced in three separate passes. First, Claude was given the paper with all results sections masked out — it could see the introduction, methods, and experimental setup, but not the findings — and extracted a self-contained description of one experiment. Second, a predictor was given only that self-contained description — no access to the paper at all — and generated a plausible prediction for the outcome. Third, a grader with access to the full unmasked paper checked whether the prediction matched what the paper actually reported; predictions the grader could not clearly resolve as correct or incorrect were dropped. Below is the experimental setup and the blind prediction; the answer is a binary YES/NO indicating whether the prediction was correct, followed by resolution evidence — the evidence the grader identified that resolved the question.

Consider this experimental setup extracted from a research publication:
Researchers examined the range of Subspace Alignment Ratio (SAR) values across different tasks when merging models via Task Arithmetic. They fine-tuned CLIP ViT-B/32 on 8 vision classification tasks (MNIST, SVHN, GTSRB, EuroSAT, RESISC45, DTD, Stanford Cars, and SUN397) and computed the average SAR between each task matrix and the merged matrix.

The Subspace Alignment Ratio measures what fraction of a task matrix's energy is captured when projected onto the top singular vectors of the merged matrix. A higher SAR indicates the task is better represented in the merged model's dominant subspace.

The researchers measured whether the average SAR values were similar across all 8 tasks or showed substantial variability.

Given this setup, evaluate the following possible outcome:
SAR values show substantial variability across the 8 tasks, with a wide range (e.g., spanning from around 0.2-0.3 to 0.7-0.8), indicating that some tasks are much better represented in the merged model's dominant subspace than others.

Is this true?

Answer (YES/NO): NO